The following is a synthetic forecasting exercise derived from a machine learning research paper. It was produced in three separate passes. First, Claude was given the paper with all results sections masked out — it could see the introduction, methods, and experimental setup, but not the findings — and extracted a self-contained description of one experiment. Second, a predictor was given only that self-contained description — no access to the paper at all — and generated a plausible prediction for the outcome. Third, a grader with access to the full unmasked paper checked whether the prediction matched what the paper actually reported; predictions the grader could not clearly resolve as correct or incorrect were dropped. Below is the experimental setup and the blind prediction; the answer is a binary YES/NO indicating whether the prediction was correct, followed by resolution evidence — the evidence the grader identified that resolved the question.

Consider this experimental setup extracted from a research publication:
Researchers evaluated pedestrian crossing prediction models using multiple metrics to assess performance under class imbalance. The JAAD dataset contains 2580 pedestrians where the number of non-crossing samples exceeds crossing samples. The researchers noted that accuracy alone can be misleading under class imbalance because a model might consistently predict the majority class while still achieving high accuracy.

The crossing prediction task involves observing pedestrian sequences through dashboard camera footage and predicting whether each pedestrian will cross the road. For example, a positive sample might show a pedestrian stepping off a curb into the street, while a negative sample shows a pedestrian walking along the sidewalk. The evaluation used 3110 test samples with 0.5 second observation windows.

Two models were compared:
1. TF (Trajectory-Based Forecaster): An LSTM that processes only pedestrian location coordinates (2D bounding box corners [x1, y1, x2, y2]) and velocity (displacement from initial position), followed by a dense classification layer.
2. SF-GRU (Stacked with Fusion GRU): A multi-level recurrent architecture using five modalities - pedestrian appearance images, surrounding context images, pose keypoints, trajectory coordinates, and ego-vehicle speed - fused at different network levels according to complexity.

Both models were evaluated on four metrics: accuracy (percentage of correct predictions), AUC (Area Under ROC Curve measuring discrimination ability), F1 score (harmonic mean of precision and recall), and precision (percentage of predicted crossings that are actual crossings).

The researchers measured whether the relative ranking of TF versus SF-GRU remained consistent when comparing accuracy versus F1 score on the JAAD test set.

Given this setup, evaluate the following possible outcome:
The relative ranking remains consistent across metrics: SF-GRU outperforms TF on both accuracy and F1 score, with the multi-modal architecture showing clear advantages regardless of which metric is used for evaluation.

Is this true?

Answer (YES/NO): YES